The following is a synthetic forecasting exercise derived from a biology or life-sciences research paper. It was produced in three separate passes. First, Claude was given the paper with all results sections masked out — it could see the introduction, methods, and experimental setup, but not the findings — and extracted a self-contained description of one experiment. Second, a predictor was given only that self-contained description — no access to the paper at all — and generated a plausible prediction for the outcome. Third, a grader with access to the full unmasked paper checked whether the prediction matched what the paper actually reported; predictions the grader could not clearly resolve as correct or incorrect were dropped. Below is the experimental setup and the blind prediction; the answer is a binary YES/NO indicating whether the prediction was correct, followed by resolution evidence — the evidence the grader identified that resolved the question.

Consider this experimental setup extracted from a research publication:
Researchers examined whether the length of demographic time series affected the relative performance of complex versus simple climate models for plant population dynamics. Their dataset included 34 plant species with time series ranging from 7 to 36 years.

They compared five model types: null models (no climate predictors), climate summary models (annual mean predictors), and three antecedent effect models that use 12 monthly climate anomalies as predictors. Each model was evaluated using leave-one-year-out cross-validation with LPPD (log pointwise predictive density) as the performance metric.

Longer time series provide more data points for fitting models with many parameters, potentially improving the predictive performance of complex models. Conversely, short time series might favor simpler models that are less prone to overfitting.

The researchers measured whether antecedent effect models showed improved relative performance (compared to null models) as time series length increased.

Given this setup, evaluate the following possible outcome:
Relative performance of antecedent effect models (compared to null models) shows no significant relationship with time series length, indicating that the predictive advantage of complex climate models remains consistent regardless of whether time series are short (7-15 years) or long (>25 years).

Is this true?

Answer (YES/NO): NO